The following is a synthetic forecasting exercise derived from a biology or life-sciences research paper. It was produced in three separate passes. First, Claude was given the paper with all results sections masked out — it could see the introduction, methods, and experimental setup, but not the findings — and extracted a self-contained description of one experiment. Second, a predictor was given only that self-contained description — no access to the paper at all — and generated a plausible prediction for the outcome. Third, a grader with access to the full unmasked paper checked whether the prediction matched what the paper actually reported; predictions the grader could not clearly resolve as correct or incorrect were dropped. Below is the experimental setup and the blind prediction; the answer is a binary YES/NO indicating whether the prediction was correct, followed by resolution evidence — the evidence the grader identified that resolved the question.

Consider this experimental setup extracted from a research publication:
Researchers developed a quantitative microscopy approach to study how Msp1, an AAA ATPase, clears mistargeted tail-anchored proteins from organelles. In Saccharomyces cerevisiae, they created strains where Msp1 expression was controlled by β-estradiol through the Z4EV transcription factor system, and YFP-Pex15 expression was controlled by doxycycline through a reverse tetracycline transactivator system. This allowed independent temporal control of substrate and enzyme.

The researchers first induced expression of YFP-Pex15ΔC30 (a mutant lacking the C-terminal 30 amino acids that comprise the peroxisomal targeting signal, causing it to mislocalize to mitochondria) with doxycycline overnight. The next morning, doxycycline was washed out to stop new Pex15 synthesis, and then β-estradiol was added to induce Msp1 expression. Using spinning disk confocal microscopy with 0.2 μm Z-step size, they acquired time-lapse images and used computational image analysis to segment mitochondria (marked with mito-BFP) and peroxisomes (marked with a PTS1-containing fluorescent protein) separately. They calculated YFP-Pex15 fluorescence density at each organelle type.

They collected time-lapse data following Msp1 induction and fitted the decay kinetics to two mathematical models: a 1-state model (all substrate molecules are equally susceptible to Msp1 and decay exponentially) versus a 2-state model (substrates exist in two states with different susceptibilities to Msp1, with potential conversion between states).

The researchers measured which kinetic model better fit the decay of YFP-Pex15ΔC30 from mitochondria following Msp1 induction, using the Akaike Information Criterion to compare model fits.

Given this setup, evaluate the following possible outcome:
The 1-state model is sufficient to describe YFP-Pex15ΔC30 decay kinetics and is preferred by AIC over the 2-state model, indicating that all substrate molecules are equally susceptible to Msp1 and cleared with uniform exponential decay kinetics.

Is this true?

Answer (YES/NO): YES